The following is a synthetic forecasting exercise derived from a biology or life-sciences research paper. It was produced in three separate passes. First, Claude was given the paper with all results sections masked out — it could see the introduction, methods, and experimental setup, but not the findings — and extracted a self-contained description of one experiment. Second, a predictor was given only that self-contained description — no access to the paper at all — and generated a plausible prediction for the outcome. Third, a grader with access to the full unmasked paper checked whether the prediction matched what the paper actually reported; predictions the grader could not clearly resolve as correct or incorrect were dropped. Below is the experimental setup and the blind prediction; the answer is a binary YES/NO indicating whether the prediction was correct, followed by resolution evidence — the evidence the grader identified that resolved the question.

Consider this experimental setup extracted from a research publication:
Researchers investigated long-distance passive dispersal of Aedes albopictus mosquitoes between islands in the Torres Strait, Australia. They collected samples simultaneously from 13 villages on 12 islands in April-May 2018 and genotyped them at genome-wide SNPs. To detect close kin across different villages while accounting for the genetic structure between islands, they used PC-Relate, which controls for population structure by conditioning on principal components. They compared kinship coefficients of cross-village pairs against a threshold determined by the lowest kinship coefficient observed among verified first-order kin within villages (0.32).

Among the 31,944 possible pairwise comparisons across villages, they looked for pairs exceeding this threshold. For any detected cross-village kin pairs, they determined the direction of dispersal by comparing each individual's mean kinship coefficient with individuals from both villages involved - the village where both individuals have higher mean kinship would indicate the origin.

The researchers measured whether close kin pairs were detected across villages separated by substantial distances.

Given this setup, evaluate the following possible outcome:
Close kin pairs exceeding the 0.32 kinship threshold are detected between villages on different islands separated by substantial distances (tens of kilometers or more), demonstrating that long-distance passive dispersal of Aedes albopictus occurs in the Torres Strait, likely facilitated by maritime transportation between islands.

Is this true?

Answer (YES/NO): YES